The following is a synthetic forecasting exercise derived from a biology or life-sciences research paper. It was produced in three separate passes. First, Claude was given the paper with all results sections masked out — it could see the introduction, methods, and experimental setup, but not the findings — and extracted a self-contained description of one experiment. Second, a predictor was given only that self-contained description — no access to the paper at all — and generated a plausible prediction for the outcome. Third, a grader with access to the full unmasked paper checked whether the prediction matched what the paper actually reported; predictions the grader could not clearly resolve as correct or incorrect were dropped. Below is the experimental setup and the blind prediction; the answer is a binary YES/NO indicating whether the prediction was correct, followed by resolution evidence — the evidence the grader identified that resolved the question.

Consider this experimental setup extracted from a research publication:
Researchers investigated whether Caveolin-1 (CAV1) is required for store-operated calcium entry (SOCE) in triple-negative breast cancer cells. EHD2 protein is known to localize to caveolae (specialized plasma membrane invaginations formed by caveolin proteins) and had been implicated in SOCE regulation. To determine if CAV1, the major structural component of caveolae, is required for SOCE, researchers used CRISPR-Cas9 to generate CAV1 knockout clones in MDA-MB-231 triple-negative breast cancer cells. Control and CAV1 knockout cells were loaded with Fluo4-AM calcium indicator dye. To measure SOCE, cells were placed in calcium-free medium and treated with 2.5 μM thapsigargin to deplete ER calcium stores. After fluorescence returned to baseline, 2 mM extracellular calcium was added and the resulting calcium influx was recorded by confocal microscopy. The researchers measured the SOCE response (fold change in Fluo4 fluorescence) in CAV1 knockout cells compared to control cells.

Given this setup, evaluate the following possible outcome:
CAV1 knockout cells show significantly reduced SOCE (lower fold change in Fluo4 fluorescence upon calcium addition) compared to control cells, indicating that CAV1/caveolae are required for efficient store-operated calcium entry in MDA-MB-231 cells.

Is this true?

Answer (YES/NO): YES